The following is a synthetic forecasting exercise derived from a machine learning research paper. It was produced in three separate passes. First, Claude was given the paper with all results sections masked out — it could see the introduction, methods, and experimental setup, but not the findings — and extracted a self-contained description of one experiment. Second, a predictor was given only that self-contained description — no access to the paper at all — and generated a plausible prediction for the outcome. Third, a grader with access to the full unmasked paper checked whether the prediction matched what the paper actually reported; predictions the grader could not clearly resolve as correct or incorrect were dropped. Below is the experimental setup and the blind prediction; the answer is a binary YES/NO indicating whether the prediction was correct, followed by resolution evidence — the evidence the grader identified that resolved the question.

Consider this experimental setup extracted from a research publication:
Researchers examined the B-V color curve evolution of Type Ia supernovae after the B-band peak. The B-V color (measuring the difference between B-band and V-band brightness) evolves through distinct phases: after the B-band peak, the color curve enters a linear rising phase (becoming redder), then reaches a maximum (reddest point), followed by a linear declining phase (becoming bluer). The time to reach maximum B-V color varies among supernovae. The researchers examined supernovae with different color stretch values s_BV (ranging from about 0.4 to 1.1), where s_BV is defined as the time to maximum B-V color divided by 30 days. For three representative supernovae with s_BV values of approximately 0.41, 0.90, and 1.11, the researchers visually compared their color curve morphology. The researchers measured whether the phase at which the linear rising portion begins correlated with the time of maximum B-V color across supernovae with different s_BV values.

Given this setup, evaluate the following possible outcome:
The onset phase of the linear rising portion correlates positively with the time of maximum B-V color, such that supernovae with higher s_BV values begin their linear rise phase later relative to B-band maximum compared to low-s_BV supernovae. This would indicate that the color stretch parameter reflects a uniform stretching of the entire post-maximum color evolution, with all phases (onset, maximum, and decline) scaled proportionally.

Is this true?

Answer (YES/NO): NO